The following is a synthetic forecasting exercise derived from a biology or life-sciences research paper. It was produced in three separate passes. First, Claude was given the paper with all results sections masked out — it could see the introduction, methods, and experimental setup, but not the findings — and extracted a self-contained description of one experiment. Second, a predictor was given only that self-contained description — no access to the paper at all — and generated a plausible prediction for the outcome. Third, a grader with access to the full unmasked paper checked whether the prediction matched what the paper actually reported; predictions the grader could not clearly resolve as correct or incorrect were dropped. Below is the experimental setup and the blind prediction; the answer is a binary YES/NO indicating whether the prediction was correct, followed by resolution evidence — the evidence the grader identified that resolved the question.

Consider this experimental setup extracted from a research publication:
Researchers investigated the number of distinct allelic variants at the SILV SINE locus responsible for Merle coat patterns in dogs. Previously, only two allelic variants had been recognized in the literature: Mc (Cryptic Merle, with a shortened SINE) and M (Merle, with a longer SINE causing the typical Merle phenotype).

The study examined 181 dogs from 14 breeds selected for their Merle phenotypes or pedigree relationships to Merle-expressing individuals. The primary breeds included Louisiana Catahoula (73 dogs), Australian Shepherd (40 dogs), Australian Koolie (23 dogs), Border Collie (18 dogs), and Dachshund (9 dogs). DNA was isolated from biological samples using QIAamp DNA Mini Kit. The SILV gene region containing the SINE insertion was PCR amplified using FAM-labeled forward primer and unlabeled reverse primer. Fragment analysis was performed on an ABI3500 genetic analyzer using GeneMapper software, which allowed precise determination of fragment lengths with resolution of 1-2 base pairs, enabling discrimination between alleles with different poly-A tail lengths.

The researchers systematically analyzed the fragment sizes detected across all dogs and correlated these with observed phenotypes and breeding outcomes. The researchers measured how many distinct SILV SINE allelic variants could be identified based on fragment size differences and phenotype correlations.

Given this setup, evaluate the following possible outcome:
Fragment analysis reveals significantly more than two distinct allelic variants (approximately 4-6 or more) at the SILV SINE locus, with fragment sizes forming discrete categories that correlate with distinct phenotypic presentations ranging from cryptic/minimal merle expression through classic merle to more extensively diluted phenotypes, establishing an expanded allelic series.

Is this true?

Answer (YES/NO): YES